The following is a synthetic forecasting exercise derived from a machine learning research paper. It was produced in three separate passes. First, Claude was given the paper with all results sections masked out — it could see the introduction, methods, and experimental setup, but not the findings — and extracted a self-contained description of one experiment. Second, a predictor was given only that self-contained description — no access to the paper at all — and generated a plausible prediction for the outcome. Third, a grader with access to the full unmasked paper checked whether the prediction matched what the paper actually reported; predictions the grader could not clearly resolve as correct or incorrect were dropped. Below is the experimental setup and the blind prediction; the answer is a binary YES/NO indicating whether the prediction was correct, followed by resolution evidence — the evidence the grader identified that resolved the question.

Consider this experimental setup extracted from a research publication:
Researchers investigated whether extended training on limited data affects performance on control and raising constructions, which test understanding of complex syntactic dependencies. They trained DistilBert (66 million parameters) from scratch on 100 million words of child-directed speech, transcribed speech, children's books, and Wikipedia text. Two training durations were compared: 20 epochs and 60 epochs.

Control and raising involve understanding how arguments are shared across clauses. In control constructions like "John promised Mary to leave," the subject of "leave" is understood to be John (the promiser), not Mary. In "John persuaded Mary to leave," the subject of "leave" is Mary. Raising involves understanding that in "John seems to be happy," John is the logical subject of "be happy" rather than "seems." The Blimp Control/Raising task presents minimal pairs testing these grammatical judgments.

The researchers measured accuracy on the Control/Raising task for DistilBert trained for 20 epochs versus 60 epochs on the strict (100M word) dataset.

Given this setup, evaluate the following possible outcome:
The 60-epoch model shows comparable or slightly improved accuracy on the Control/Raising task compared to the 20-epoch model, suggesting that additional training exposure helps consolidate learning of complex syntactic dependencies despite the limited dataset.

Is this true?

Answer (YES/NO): YES